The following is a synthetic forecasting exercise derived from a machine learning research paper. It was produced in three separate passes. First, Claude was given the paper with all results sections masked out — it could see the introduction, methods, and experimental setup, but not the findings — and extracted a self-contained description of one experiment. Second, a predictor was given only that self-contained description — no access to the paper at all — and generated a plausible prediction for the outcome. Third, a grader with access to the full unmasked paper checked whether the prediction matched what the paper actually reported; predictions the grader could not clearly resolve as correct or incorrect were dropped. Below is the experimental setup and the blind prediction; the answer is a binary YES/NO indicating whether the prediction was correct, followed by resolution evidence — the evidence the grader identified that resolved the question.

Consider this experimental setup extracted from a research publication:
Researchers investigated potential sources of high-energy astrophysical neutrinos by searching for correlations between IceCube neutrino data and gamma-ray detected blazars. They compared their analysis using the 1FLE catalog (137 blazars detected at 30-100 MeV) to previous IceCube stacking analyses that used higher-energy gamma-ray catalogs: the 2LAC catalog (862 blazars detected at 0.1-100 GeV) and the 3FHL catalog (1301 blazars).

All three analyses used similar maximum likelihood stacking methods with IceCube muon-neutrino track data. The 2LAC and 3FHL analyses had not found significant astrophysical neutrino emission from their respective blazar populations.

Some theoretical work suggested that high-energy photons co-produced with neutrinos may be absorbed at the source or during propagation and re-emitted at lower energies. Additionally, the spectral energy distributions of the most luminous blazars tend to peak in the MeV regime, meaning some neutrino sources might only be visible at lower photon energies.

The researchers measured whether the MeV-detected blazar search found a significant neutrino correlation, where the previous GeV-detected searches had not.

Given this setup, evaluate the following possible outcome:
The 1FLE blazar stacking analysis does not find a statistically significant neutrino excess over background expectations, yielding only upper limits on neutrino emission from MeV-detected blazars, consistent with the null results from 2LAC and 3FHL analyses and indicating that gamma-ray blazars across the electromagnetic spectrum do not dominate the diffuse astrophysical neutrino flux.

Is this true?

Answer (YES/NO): YES